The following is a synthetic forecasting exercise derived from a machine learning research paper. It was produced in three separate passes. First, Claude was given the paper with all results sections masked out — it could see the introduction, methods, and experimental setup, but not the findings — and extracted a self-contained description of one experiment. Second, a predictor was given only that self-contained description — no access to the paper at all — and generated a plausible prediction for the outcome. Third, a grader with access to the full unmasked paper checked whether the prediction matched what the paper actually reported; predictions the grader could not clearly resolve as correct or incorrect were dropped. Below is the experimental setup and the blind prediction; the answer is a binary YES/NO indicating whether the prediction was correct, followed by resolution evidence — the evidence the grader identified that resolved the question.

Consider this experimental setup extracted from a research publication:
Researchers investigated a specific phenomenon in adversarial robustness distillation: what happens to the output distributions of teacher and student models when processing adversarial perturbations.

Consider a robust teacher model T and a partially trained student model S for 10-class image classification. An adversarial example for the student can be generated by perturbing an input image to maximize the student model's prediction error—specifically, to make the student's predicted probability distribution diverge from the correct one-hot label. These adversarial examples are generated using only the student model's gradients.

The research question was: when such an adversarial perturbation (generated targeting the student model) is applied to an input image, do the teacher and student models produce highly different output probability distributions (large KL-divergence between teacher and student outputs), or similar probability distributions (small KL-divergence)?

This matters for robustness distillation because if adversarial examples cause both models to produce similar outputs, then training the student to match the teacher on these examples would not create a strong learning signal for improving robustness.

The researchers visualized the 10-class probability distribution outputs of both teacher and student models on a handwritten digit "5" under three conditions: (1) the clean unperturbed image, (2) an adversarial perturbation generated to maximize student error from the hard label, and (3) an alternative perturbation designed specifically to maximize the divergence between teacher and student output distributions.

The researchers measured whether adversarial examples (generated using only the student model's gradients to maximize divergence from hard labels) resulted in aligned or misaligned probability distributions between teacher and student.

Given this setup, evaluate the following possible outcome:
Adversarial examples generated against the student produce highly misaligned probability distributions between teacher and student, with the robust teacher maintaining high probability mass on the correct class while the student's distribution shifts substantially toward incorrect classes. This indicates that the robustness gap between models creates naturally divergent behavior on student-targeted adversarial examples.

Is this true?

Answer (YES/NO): NO